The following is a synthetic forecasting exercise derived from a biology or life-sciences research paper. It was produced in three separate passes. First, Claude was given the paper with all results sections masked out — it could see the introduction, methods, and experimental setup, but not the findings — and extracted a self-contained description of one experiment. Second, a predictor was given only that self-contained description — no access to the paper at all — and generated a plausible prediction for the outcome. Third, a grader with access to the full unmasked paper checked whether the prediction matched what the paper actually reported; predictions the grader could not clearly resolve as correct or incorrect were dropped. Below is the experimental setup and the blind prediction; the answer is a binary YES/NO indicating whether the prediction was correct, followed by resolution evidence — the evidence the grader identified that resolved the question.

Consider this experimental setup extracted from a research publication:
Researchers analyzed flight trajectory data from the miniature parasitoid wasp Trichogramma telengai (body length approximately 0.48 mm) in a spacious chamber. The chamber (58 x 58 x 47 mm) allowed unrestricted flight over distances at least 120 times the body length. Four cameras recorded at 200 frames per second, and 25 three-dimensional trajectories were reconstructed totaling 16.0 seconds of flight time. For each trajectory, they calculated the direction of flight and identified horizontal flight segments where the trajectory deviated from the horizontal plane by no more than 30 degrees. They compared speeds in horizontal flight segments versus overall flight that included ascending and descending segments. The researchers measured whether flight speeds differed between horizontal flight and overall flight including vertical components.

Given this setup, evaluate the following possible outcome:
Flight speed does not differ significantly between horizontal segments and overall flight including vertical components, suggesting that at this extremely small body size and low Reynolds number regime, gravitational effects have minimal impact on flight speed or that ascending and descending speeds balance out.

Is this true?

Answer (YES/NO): NO